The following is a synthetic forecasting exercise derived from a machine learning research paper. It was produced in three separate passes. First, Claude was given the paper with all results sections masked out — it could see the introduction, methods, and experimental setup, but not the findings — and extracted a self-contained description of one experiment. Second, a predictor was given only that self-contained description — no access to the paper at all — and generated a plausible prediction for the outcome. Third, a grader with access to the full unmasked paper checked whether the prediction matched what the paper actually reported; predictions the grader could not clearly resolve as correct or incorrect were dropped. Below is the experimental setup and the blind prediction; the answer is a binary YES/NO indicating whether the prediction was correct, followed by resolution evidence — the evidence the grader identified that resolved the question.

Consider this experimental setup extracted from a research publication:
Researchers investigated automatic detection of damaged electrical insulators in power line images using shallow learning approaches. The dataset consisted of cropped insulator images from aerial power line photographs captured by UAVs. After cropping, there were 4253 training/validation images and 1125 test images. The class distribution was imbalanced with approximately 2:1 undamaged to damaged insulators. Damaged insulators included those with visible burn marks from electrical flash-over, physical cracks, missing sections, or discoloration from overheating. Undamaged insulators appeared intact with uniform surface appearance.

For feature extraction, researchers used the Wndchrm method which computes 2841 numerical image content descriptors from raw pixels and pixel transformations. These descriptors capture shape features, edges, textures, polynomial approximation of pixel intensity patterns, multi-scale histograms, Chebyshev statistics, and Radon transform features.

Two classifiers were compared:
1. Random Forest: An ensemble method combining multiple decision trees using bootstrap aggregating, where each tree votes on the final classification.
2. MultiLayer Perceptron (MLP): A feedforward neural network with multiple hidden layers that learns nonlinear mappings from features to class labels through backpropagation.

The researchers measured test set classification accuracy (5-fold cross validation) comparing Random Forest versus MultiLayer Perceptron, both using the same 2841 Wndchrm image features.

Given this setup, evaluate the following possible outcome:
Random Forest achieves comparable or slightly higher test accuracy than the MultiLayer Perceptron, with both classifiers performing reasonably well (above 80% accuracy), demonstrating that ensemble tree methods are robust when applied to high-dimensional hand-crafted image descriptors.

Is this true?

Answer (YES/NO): NO